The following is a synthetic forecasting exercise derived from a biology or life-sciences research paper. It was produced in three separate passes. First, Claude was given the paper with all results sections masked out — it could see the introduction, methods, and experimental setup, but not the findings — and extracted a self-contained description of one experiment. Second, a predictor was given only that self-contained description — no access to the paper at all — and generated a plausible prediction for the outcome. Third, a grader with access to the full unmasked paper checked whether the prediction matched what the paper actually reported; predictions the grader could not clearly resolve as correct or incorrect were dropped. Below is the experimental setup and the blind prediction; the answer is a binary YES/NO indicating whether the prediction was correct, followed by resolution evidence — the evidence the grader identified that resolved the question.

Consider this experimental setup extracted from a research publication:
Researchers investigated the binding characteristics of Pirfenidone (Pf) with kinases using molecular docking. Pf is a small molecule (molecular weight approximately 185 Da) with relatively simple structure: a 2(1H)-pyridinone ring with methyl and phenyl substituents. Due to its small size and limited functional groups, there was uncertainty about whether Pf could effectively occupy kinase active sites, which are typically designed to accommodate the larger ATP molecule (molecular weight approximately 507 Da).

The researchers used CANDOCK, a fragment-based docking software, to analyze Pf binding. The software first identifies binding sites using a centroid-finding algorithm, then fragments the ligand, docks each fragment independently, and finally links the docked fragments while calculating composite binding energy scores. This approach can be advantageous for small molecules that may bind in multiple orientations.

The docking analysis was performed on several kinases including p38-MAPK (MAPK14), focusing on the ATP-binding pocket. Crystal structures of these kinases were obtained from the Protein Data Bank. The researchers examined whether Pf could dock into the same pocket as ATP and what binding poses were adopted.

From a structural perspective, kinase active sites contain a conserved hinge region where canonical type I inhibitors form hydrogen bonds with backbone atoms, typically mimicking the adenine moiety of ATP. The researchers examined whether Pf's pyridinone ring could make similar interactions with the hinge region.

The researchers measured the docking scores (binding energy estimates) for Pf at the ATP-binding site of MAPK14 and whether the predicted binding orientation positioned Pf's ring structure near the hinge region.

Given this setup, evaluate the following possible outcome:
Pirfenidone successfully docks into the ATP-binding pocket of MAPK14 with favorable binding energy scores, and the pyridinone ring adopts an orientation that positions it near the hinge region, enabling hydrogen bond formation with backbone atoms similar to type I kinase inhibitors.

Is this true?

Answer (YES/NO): YES